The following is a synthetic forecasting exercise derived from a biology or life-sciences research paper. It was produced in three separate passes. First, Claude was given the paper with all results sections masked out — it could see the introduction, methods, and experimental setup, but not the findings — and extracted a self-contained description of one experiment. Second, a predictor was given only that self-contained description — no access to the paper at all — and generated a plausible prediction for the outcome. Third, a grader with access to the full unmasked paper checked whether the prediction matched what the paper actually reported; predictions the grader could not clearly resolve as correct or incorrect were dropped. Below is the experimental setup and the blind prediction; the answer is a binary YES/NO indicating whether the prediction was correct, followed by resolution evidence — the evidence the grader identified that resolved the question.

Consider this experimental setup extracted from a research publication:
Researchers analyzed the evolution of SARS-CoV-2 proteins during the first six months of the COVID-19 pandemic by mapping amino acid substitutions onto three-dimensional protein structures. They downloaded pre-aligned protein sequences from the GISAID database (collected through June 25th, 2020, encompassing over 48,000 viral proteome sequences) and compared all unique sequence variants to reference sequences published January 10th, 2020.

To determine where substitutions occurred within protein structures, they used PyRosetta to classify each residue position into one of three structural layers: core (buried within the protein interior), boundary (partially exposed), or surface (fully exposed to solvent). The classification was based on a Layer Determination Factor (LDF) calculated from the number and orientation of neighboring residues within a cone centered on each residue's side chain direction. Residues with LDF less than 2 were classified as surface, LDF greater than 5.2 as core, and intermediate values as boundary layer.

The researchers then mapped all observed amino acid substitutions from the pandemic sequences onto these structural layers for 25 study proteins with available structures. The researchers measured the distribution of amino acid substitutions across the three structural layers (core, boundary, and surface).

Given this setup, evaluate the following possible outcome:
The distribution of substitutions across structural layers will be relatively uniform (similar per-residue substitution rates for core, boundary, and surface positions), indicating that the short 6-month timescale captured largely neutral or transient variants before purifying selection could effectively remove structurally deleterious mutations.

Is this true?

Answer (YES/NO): NO